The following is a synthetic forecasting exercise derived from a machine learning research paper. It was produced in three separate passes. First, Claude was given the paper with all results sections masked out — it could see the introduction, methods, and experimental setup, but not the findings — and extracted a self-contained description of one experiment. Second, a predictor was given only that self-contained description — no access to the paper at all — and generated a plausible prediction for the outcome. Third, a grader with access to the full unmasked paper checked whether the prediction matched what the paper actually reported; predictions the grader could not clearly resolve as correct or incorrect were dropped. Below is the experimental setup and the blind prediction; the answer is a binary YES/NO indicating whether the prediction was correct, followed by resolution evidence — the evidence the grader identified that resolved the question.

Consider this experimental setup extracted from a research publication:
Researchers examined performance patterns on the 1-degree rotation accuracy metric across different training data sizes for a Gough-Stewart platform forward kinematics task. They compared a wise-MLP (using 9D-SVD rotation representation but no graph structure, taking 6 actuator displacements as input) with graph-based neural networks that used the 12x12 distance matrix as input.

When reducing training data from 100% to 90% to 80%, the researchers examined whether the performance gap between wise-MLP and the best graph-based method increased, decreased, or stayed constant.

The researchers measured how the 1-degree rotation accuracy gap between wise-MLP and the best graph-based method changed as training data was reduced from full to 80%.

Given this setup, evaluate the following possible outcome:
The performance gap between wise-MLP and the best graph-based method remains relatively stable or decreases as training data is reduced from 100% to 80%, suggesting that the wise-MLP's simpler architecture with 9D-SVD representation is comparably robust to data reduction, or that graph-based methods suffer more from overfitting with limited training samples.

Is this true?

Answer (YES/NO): NO